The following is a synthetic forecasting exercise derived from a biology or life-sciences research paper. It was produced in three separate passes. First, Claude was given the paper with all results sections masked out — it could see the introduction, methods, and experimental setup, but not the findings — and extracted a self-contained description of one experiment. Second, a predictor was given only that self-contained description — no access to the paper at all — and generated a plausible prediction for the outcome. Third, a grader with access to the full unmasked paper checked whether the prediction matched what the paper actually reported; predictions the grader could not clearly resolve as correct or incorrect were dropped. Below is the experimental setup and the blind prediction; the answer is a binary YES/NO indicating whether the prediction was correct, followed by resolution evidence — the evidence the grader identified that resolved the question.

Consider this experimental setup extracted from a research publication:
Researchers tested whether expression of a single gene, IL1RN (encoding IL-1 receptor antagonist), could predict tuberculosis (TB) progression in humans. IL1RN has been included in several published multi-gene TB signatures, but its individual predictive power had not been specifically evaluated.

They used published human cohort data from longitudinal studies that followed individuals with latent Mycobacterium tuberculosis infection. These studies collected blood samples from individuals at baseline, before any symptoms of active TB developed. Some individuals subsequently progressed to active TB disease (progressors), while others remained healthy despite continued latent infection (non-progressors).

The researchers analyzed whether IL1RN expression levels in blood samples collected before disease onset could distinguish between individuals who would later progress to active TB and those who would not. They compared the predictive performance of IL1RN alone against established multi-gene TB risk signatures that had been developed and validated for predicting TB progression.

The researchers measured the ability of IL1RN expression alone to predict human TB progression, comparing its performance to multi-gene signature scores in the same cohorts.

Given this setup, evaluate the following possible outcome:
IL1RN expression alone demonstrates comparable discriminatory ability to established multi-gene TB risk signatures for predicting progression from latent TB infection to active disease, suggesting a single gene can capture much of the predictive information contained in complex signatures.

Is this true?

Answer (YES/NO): YES